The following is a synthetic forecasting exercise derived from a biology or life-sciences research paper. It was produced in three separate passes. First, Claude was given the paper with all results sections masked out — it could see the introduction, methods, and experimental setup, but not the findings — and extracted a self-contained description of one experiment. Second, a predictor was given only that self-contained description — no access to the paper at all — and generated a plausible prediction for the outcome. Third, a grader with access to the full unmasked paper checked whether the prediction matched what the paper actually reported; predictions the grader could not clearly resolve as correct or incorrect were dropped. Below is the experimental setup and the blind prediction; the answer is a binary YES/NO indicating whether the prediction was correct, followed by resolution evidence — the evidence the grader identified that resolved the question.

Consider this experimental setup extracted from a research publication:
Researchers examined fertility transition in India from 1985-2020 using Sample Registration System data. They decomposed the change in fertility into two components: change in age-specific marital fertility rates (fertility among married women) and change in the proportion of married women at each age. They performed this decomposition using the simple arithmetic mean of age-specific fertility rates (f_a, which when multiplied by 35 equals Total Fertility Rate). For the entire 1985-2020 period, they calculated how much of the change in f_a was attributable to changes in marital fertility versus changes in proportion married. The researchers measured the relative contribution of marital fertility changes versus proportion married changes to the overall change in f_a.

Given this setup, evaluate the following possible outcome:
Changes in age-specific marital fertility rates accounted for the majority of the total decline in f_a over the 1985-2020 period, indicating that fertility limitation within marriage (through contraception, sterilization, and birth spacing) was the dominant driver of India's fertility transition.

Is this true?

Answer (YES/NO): NO